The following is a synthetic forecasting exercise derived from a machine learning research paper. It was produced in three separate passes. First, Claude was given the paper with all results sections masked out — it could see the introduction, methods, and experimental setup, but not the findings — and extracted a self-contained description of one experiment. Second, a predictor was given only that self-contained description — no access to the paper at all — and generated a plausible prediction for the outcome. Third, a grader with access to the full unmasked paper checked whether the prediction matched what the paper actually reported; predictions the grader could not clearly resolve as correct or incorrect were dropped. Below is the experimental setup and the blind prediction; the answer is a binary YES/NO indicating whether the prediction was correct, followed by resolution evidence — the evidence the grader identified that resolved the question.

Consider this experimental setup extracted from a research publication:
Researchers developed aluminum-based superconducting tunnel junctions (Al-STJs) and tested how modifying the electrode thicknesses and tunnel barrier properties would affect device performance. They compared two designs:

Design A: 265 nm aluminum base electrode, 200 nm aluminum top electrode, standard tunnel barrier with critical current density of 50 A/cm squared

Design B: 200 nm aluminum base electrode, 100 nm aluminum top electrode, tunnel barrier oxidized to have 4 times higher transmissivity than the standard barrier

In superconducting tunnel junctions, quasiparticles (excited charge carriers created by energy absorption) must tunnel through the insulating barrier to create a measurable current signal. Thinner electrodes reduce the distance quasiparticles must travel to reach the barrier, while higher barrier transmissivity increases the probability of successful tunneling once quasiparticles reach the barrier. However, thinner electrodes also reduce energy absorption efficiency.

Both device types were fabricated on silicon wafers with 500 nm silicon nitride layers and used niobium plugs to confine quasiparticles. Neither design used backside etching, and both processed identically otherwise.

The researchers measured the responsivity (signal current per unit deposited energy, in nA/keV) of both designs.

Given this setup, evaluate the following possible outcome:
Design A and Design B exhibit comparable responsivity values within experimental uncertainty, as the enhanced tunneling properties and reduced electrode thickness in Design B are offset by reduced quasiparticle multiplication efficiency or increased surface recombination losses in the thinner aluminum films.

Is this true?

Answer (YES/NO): NO